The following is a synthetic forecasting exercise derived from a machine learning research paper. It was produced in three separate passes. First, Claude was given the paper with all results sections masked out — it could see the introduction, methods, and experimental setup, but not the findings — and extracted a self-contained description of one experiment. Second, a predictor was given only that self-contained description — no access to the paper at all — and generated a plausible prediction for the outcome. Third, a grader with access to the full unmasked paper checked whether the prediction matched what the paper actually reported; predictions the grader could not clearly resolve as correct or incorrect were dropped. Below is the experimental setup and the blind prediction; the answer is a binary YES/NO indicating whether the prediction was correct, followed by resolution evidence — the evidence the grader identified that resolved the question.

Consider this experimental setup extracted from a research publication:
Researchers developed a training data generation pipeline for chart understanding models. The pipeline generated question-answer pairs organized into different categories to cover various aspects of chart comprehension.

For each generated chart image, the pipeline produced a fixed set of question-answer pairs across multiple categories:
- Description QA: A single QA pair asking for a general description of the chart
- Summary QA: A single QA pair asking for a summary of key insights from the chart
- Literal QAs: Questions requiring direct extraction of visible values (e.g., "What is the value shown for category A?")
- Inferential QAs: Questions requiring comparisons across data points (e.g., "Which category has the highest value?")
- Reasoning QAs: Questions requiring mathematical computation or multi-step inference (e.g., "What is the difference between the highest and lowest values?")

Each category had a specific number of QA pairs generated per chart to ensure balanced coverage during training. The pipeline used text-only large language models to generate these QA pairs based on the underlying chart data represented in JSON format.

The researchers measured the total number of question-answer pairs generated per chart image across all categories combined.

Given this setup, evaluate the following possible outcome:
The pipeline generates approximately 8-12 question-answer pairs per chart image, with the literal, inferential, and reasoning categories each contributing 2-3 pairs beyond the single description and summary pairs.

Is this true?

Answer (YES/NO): NO